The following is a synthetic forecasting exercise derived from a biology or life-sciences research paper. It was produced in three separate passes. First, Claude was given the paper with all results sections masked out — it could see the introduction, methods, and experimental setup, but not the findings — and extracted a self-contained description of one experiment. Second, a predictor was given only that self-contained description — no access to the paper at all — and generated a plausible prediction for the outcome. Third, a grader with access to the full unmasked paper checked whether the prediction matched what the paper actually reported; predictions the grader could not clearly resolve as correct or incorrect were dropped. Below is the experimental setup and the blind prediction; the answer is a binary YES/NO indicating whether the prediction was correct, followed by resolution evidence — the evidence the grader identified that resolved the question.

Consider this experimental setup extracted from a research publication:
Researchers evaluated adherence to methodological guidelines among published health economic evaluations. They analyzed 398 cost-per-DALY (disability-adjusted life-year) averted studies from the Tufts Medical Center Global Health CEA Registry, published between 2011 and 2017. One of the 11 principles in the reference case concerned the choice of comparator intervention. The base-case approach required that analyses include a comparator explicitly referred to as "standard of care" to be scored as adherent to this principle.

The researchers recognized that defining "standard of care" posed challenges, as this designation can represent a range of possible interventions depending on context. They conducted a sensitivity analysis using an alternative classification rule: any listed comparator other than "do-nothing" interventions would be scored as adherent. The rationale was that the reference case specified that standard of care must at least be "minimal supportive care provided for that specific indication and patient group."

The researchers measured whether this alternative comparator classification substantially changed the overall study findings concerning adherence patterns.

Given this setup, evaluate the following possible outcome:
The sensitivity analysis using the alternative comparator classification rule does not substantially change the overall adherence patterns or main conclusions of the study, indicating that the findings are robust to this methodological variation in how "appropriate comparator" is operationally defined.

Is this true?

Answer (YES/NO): YES